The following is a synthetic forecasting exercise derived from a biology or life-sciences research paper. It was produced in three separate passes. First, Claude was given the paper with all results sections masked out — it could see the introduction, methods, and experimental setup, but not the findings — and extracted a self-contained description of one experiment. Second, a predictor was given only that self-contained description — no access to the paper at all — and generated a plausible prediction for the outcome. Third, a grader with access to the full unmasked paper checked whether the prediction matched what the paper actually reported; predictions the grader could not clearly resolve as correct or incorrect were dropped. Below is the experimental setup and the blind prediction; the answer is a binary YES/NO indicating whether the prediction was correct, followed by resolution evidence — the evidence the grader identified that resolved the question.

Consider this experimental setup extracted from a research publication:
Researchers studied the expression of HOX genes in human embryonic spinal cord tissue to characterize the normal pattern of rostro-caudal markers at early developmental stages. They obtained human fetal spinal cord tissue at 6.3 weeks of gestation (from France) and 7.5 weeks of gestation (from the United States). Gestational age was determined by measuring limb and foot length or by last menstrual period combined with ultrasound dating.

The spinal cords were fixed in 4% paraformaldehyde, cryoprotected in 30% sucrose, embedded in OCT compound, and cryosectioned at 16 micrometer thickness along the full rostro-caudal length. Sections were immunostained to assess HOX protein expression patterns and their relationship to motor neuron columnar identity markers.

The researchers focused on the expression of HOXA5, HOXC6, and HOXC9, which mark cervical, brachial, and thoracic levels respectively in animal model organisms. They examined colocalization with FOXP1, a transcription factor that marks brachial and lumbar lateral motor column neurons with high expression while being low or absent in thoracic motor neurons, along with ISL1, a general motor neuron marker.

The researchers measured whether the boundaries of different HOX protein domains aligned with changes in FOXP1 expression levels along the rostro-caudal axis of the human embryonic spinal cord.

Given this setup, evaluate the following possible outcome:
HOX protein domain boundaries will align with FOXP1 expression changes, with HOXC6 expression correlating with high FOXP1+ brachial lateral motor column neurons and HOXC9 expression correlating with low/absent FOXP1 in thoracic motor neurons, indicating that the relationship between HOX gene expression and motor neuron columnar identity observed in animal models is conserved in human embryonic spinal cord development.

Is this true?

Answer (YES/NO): YES